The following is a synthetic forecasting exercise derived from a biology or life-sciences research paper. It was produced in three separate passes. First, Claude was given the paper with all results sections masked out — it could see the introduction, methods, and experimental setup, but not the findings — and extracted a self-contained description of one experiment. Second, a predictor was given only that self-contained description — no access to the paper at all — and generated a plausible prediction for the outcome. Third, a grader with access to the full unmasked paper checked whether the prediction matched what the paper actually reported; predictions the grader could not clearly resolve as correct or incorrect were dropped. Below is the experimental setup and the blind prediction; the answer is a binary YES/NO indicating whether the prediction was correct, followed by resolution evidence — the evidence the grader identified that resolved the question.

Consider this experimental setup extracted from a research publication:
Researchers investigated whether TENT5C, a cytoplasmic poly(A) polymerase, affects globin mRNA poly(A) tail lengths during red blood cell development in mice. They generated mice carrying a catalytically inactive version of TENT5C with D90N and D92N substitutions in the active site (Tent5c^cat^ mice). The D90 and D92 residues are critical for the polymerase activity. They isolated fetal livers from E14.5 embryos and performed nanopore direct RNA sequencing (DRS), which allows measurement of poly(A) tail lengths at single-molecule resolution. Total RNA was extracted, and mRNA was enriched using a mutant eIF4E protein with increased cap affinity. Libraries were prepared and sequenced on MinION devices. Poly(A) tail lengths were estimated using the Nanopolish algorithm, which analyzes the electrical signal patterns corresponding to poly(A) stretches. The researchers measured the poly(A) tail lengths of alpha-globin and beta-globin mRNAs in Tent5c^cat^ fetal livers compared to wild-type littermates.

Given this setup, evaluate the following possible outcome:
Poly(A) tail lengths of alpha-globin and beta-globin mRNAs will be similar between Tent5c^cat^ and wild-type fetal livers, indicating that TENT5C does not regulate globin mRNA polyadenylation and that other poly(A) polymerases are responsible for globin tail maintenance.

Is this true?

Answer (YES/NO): NO